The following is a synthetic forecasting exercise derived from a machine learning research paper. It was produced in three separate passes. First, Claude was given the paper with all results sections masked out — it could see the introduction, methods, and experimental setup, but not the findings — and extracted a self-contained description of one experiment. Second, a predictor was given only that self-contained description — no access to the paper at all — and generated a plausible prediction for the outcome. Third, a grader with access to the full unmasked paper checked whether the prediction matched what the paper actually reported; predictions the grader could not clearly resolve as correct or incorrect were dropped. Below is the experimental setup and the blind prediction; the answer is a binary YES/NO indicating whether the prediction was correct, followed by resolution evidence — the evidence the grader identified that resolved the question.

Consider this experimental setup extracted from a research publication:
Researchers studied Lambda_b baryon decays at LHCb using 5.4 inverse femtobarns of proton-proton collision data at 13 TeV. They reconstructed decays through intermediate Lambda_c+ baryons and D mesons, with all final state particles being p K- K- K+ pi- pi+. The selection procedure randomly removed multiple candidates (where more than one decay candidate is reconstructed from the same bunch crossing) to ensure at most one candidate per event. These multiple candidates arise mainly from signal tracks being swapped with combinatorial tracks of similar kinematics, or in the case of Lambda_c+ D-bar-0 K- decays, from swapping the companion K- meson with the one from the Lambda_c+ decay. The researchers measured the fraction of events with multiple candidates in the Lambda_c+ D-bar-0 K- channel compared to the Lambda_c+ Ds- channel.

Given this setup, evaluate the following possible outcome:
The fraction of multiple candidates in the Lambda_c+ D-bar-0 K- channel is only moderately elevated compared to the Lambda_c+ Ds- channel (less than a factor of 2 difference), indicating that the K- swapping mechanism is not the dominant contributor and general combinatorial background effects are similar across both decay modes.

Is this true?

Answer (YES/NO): NO